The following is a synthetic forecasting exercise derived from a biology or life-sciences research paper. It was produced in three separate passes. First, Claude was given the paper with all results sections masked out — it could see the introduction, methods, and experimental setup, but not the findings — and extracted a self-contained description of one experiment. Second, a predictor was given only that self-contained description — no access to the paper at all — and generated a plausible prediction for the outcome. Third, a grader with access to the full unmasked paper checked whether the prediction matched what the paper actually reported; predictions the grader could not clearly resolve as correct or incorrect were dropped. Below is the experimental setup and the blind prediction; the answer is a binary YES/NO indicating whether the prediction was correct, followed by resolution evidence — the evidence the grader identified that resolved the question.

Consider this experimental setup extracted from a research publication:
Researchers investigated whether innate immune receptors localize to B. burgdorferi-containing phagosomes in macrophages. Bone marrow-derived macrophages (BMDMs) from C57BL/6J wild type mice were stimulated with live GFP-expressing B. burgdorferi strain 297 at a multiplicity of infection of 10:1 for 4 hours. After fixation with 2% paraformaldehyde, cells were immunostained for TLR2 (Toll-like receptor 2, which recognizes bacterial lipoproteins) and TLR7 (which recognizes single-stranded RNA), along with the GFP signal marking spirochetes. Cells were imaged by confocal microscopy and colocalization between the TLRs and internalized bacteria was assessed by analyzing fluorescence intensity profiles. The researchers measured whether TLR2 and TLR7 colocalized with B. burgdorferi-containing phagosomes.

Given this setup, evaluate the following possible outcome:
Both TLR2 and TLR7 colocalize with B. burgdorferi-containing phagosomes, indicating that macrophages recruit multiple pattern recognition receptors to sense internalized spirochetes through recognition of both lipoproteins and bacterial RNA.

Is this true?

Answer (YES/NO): YES